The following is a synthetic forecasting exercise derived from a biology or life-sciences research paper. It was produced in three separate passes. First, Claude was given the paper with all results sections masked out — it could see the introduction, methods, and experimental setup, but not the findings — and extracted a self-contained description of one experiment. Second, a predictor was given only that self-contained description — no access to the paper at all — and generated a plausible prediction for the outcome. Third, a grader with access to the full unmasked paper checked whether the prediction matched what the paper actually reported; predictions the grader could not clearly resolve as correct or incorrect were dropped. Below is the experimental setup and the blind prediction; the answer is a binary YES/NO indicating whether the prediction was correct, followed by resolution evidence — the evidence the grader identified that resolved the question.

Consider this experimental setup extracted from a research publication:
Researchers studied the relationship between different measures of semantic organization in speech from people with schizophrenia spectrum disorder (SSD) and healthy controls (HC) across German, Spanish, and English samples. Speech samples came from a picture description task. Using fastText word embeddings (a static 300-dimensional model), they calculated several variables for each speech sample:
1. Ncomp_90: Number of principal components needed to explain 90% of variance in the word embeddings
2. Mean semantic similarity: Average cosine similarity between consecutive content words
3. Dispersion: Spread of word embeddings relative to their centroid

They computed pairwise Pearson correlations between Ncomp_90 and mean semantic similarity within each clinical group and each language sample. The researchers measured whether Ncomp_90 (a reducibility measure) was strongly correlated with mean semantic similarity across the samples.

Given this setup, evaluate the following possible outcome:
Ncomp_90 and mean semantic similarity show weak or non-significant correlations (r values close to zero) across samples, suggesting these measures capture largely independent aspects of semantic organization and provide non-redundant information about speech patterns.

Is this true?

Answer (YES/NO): YES